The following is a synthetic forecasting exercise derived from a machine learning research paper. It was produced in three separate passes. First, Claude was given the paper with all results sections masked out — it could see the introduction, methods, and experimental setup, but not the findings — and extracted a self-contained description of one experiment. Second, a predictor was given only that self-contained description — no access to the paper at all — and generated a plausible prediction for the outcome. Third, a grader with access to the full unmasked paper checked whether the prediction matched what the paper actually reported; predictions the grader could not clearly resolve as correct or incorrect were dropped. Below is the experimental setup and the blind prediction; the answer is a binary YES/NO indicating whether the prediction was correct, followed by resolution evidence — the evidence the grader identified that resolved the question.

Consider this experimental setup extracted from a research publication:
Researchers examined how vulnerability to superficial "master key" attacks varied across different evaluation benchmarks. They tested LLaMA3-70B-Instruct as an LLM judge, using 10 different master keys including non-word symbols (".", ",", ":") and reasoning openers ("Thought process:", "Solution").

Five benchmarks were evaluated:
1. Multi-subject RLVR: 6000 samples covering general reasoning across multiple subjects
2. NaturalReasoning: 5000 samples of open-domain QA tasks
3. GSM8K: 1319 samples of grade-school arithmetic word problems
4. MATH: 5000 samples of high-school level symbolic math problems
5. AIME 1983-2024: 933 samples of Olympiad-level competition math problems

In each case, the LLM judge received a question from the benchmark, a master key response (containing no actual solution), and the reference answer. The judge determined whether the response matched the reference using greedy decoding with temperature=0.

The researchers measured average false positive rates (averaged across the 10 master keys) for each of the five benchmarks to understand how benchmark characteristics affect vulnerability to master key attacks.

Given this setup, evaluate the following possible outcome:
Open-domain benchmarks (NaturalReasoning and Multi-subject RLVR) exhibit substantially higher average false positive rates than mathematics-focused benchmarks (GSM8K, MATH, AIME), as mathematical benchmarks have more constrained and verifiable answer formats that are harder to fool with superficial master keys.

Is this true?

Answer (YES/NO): NO